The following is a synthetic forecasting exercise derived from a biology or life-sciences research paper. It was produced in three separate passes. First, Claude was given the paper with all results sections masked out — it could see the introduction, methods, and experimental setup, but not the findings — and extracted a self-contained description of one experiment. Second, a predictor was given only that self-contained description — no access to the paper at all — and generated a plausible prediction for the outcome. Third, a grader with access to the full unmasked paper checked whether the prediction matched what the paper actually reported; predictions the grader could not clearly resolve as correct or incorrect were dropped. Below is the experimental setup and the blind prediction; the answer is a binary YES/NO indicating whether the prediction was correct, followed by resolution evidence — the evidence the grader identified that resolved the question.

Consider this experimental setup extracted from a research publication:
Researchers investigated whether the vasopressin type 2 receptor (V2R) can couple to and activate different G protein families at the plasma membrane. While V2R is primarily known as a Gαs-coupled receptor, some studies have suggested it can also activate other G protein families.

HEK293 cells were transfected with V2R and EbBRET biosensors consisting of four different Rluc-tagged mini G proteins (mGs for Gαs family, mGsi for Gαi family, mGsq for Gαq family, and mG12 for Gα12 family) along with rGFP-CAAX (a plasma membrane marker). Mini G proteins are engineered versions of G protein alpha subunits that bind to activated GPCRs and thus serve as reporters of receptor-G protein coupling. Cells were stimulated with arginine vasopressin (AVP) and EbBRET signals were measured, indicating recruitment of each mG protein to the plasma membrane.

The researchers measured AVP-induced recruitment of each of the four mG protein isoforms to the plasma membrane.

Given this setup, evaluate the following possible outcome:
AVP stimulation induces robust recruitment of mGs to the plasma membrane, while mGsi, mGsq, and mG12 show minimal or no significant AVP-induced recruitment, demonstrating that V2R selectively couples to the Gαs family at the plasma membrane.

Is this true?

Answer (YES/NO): NO